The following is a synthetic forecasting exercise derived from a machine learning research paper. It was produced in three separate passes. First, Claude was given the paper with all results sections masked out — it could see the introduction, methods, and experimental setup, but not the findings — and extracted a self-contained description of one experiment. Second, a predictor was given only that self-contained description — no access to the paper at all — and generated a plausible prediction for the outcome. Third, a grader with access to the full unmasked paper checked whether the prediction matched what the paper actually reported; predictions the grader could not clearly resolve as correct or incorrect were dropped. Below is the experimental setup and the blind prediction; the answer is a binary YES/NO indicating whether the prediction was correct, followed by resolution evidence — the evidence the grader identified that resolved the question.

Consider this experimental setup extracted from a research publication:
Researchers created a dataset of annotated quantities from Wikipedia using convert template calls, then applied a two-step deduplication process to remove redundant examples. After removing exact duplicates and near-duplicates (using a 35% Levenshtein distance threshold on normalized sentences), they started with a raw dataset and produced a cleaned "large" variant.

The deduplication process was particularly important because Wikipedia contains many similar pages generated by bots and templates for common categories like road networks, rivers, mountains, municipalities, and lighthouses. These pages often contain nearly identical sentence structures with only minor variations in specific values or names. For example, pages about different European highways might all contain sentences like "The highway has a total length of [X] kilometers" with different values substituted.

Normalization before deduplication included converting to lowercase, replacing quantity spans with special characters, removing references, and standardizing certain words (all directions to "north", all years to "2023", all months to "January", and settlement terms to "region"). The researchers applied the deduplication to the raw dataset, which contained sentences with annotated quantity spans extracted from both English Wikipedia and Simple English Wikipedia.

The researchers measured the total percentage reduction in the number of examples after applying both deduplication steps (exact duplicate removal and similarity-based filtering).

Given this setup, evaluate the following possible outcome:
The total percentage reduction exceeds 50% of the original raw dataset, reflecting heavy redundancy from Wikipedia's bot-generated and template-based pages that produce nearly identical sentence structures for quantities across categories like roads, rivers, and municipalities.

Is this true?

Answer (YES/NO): NO